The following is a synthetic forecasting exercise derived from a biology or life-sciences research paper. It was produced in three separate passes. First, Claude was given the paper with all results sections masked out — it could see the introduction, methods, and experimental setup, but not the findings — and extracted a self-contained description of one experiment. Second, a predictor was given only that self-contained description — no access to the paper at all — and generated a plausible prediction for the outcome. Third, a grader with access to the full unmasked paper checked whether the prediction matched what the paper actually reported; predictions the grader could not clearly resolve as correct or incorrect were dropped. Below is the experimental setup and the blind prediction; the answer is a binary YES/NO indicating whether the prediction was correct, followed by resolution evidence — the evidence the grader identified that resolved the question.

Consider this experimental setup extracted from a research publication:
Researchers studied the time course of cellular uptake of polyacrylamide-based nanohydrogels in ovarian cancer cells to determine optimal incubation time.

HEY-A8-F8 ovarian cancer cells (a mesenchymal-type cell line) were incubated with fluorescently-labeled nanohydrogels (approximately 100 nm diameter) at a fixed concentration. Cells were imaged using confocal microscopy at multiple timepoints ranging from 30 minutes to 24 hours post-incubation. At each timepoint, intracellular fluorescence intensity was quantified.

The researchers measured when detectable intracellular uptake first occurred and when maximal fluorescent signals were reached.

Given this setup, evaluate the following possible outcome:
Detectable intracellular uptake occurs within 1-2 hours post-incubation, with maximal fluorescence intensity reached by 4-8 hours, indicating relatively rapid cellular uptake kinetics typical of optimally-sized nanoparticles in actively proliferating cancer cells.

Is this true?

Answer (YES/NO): NO